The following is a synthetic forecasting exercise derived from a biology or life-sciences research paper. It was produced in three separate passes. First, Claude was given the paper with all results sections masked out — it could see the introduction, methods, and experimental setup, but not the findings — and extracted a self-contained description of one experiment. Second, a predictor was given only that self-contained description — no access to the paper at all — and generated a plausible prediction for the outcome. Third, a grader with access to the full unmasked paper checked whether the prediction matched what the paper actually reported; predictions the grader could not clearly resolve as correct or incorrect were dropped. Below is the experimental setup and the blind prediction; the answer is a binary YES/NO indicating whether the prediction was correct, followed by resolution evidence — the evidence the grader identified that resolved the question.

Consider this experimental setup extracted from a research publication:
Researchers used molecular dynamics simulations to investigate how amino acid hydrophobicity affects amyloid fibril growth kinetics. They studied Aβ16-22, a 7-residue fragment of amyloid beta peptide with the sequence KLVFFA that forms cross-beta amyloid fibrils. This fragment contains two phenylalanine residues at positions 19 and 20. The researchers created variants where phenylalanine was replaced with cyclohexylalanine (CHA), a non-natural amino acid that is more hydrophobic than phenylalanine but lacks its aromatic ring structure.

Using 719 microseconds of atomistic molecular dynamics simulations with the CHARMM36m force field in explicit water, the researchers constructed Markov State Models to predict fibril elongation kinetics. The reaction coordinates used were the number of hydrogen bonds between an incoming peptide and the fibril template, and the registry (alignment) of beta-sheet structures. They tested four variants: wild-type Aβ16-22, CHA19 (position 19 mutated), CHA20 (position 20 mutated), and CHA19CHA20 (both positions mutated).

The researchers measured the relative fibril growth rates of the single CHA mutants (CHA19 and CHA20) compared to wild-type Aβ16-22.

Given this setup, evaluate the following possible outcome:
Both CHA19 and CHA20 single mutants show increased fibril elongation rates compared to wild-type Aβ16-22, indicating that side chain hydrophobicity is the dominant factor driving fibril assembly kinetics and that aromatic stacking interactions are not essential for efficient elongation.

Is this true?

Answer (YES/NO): YES